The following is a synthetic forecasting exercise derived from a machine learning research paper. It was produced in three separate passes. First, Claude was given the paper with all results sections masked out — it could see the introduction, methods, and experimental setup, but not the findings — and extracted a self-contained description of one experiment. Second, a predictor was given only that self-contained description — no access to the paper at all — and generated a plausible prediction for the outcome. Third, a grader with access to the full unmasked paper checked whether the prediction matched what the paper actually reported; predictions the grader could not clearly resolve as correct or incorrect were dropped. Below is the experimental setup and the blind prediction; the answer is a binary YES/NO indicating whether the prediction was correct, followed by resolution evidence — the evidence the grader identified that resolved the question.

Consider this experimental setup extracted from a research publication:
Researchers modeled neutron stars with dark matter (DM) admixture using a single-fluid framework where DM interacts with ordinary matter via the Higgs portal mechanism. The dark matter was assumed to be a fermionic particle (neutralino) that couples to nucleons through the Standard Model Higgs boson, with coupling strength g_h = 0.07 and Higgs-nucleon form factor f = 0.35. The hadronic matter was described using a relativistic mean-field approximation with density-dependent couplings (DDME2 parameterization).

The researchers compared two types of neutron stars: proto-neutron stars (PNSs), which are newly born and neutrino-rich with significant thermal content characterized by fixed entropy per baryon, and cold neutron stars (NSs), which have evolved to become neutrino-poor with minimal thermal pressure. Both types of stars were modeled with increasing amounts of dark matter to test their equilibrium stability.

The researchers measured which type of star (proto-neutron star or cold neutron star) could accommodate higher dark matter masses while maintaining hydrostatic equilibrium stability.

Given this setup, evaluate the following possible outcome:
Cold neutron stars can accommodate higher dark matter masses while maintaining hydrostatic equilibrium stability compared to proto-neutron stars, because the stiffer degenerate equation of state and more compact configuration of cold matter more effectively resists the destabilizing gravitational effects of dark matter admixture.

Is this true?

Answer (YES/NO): YES